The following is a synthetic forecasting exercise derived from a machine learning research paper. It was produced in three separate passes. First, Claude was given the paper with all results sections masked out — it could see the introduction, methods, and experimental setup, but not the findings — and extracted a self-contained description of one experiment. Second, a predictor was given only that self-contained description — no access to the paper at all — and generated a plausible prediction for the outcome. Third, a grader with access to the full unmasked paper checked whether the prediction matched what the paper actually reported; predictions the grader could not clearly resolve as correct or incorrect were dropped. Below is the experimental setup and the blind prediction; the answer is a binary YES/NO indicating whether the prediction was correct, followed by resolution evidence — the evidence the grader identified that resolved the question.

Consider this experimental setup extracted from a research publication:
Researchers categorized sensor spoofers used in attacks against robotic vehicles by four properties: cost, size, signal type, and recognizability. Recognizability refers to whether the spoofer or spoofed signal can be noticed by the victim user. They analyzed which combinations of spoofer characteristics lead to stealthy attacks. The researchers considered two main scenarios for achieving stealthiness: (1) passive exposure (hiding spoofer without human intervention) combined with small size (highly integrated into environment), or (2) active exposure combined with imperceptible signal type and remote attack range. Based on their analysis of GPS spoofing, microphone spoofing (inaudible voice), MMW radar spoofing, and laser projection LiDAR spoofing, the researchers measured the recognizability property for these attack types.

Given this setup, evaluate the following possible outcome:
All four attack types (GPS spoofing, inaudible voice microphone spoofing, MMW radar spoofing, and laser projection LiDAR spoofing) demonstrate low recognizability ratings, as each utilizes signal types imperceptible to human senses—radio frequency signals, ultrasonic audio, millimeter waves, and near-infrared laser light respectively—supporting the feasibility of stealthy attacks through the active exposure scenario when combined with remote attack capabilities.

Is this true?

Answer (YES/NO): YES